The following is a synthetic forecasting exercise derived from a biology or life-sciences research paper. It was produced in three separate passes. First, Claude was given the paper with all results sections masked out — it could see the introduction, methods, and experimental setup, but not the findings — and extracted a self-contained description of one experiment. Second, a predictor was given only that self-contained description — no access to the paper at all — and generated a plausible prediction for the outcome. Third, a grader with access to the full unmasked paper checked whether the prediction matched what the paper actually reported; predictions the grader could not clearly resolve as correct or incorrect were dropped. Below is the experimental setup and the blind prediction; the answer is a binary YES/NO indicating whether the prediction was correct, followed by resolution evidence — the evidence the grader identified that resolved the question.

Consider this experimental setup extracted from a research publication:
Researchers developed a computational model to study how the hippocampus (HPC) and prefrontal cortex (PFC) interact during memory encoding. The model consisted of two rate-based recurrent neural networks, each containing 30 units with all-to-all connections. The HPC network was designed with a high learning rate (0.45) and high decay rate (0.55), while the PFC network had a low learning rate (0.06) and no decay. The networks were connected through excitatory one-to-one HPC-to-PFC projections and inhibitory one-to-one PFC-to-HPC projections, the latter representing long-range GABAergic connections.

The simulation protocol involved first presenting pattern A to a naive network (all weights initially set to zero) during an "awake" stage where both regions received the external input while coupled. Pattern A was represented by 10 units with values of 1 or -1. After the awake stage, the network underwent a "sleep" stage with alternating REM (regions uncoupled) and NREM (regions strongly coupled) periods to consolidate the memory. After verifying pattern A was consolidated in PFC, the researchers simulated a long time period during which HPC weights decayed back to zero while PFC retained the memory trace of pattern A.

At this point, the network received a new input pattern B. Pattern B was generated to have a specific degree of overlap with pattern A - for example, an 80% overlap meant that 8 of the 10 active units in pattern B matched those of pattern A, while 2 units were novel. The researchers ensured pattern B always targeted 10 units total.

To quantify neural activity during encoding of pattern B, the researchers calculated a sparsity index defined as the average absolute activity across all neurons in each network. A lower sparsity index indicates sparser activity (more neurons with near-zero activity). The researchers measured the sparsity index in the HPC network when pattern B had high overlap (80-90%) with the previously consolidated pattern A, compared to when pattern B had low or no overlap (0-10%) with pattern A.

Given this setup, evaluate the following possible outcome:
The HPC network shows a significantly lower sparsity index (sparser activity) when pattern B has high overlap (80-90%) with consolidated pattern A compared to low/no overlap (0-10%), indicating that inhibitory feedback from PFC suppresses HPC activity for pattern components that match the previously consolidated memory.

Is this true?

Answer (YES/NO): YES